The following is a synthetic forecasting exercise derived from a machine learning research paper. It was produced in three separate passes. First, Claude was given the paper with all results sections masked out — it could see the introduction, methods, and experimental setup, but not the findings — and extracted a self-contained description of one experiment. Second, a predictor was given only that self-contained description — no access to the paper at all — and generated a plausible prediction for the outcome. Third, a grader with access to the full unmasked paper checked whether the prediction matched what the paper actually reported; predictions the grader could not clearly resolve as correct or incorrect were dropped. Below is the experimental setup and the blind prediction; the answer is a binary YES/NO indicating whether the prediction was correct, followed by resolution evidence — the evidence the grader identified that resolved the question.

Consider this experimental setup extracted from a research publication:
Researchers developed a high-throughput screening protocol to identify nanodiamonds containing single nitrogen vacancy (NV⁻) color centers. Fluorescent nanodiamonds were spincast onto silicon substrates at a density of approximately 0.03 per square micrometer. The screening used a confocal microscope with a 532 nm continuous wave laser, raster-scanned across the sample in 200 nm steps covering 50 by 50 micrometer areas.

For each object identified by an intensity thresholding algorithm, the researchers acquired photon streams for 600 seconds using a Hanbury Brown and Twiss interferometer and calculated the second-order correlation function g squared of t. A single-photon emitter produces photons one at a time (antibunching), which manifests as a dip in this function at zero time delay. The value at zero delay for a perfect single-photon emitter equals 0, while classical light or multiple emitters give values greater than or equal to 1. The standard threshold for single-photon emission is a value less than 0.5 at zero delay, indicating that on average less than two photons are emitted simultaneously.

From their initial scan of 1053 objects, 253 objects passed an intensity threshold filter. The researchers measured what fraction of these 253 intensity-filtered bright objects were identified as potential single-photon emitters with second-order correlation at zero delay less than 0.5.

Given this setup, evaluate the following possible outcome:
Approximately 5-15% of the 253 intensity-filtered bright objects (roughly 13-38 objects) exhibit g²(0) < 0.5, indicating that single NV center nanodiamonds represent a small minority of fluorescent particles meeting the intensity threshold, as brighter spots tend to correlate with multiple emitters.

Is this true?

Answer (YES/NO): NO